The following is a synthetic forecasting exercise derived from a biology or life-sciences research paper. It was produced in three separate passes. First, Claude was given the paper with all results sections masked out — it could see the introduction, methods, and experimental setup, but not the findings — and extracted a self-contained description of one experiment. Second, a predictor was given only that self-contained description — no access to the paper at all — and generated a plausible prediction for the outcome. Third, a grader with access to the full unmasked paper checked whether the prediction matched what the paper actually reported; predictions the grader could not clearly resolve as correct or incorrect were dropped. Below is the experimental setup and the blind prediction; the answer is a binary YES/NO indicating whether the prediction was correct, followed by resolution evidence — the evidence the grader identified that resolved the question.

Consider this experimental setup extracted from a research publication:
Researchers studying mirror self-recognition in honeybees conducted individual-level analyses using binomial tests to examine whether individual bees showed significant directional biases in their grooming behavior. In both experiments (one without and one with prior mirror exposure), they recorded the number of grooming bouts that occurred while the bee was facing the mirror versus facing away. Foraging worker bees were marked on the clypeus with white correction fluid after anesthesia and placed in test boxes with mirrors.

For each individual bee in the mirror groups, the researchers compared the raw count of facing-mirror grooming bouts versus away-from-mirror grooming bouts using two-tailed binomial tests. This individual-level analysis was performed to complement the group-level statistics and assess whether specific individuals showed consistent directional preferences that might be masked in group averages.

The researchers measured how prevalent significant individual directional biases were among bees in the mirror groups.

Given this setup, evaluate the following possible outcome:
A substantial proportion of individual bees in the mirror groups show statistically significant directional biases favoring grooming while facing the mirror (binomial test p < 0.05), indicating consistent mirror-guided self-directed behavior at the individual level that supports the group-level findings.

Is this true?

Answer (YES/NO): NO